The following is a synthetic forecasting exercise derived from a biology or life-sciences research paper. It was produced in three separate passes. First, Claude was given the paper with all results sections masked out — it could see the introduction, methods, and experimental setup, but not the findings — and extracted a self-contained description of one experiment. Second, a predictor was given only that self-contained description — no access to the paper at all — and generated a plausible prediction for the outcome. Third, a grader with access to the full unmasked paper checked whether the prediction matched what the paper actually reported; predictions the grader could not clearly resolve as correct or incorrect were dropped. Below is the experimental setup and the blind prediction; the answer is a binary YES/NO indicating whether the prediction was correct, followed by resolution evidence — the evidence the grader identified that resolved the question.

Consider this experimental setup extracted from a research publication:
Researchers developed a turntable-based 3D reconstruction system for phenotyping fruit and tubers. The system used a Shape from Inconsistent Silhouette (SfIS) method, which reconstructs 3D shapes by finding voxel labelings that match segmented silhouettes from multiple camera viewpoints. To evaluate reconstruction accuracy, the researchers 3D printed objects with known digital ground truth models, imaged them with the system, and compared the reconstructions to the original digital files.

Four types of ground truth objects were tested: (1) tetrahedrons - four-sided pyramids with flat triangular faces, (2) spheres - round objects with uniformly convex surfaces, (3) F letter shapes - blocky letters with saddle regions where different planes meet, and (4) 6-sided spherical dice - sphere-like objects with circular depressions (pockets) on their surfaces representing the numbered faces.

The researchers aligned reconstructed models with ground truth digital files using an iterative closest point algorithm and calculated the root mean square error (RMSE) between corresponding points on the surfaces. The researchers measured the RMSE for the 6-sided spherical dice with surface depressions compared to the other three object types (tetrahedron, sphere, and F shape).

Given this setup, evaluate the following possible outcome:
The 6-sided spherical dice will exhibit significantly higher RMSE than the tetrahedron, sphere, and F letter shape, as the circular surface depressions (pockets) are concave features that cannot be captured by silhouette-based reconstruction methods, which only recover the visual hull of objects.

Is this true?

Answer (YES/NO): YES